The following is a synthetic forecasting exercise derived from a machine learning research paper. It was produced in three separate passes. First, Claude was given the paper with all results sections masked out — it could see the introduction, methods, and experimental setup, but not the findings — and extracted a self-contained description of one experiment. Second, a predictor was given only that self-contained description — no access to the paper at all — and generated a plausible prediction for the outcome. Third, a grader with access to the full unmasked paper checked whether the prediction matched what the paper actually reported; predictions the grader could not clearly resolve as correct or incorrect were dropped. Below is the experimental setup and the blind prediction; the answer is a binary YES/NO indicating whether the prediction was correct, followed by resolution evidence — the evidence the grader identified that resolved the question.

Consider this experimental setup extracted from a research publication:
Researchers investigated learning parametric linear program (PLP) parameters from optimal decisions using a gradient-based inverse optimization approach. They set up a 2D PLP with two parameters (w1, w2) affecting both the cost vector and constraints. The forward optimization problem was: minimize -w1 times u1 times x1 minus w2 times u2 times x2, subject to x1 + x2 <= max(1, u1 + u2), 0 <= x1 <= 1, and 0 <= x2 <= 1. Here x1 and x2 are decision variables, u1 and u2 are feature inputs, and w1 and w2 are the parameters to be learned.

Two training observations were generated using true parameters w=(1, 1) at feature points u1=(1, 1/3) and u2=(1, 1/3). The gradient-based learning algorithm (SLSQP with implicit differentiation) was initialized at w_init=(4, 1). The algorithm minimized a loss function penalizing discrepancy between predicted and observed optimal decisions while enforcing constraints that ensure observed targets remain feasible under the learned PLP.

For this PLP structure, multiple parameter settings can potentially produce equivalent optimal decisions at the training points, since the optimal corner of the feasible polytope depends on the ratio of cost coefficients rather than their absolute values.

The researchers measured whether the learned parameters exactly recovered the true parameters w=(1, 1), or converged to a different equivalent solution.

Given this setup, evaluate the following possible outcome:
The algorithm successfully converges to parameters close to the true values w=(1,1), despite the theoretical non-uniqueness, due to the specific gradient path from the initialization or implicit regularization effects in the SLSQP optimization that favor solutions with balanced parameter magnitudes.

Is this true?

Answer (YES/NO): NO